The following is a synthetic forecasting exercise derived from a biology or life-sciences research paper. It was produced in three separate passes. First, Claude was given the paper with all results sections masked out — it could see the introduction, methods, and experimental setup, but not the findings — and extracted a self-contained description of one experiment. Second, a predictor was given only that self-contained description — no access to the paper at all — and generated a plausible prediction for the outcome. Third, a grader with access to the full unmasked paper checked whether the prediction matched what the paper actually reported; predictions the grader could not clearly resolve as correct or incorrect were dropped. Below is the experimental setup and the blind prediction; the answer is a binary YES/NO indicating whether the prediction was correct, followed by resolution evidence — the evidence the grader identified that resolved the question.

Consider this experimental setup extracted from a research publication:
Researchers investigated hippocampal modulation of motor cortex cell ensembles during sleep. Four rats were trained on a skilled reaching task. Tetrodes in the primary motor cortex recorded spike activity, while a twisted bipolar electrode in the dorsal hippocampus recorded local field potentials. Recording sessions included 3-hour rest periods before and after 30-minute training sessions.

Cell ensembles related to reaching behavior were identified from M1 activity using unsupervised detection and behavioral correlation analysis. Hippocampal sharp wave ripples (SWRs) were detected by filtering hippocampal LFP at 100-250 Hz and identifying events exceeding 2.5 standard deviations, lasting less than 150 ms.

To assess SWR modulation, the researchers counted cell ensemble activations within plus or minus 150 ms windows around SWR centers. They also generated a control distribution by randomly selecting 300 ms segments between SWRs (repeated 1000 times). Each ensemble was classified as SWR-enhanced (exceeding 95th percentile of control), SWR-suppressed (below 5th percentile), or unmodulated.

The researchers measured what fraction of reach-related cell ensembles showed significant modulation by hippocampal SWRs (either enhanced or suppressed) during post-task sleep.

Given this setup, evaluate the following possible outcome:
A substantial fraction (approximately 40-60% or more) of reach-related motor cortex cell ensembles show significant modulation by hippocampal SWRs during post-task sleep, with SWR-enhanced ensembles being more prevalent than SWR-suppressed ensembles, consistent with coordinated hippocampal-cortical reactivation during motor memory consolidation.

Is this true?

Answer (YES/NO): NO